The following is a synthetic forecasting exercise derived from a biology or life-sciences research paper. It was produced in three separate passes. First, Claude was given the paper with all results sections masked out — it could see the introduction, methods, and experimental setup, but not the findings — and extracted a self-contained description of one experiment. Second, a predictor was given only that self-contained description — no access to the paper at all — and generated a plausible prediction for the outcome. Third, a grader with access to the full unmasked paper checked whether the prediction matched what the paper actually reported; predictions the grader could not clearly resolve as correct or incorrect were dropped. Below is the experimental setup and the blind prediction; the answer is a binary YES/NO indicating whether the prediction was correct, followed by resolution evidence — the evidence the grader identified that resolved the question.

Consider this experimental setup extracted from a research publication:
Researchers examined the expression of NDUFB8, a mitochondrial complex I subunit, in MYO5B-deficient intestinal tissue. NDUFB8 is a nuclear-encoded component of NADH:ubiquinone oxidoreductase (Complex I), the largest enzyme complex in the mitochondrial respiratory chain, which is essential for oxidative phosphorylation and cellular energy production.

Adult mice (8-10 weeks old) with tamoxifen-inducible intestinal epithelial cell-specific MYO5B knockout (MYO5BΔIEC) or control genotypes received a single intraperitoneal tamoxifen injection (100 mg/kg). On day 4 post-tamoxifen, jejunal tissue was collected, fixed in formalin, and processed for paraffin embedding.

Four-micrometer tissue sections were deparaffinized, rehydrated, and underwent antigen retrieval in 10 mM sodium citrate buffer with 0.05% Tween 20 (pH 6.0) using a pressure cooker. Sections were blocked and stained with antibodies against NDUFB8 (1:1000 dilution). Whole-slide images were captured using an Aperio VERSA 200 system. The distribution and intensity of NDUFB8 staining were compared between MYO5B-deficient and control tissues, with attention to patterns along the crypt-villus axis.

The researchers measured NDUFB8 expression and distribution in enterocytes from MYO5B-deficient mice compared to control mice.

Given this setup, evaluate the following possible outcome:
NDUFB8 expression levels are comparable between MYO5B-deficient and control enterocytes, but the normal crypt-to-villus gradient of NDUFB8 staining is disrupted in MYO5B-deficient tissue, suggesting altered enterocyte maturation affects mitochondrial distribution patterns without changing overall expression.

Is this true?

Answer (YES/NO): NO